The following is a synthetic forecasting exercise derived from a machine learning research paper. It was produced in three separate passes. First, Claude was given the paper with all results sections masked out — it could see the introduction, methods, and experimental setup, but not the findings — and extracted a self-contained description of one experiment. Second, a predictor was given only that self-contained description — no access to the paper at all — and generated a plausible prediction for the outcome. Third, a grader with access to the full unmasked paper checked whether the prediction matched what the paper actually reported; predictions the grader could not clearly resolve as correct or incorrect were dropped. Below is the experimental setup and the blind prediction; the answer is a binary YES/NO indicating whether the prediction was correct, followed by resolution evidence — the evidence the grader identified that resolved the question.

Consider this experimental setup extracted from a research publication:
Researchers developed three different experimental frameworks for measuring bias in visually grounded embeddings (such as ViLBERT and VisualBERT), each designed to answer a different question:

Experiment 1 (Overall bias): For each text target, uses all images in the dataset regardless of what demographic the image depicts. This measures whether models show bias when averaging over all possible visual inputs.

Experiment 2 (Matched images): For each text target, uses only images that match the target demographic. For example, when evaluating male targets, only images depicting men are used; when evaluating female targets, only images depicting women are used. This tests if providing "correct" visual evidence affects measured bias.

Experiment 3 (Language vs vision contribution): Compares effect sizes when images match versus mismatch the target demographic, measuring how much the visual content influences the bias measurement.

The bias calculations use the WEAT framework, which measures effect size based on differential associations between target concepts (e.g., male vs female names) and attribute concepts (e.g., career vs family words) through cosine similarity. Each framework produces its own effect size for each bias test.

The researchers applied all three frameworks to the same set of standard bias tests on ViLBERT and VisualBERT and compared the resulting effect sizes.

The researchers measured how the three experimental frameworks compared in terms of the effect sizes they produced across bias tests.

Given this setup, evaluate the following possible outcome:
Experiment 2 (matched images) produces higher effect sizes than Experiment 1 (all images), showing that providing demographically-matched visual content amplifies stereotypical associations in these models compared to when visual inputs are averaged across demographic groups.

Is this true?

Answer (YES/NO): NO